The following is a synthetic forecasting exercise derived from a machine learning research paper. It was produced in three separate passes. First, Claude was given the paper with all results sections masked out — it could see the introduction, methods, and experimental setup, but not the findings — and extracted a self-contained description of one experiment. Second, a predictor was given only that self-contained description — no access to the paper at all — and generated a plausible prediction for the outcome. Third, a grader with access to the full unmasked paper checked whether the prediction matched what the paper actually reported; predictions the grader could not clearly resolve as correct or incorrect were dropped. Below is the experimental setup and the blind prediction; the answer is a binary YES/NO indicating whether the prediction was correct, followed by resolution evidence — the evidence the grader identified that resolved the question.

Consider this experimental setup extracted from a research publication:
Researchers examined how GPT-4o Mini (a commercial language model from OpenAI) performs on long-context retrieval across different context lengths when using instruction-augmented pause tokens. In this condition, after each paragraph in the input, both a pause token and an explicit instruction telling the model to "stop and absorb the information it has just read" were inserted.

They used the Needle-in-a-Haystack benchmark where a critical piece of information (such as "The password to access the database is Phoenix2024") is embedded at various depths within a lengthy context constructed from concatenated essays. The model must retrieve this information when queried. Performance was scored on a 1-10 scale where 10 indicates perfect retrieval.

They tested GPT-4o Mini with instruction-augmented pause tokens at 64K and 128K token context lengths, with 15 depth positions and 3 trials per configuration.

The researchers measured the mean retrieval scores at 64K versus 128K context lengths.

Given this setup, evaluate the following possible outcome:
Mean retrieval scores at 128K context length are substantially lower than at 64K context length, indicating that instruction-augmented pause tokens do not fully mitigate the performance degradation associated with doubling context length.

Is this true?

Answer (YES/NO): NO